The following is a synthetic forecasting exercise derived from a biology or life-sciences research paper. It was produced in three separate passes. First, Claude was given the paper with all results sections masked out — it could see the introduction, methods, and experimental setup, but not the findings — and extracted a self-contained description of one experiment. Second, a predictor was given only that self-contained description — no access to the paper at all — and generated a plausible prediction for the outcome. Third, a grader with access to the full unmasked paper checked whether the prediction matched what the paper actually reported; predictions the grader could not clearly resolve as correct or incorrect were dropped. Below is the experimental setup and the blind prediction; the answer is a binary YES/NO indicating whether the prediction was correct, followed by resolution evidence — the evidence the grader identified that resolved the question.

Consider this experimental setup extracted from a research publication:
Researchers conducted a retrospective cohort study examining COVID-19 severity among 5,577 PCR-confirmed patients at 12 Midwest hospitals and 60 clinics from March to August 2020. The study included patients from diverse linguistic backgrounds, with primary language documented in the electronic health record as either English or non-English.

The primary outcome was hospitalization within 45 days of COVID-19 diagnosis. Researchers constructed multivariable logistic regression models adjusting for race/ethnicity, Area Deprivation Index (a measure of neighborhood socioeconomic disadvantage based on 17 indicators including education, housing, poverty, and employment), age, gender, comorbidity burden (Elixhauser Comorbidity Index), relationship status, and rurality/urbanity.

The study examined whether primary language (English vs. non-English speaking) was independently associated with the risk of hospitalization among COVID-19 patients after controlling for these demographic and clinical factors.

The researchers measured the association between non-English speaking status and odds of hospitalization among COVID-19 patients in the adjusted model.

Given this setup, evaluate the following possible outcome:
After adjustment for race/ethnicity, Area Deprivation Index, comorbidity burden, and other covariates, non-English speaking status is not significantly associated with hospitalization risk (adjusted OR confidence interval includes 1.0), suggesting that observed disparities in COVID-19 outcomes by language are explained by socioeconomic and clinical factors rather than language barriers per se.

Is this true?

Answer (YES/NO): NO